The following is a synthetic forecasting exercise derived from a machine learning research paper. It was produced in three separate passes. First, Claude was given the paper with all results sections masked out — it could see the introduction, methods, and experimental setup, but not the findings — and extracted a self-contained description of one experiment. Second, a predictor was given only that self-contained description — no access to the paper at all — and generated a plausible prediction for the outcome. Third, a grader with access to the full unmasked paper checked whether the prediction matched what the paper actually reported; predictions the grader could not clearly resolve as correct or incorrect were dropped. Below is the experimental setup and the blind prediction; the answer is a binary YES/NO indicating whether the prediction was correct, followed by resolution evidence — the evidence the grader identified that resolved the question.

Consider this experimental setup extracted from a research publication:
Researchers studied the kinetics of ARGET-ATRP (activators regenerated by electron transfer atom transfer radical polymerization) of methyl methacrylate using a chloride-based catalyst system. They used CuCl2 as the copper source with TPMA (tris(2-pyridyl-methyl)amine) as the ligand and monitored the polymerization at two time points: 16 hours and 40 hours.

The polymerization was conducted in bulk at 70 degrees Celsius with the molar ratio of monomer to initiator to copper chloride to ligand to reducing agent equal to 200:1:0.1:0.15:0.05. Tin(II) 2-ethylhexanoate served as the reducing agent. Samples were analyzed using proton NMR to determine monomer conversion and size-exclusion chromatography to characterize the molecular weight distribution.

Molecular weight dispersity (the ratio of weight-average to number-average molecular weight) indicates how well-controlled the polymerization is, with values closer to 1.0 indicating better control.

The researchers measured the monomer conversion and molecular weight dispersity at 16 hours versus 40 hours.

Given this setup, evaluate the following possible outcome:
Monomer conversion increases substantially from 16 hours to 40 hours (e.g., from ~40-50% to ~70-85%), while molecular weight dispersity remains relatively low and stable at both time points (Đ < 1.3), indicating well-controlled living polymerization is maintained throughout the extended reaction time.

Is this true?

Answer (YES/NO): NO